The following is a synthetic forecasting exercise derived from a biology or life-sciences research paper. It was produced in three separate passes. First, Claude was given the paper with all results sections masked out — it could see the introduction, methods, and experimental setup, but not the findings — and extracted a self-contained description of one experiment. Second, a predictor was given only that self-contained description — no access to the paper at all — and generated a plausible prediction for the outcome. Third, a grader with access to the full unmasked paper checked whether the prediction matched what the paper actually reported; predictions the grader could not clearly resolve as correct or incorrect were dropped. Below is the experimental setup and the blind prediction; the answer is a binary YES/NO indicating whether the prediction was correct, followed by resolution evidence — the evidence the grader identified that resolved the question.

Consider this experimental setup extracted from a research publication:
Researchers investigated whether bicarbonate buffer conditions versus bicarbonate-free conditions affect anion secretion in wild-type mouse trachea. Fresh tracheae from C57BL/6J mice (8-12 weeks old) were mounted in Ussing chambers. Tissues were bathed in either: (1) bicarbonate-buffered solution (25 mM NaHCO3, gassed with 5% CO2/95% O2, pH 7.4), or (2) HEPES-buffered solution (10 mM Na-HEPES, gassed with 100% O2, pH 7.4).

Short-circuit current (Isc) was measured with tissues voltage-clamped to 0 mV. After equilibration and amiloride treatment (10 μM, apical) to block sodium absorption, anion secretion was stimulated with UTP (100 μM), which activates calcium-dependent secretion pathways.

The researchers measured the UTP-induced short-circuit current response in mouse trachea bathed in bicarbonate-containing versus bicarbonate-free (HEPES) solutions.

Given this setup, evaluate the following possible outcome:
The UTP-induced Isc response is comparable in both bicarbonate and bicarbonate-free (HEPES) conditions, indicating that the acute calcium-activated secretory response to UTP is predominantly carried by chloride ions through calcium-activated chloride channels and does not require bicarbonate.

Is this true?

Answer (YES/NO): NO